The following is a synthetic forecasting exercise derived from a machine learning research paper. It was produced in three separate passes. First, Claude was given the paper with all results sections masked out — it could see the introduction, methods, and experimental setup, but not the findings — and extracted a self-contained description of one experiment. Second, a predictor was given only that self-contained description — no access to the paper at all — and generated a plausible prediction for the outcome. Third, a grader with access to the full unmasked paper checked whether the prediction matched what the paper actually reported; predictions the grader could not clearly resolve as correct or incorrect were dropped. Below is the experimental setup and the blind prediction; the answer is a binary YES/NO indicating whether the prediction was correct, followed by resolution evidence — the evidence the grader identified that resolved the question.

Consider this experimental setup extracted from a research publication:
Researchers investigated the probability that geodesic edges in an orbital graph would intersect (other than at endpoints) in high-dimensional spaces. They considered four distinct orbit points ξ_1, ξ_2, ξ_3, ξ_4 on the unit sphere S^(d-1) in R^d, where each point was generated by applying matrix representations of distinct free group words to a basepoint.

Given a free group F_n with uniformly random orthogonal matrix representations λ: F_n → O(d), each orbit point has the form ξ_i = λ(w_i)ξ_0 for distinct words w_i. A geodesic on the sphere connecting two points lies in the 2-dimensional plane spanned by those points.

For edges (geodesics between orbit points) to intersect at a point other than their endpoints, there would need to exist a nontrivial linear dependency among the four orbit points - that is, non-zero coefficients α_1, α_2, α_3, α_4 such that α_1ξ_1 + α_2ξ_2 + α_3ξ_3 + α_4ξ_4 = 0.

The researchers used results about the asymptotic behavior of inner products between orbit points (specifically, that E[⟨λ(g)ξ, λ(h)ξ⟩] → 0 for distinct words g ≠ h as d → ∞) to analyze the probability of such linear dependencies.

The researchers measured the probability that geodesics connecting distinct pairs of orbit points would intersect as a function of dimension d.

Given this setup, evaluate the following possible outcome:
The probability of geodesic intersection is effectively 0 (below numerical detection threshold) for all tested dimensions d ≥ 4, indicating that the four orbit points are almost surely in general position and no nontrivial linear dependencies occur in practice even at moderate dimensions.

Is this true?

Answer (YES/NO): NO